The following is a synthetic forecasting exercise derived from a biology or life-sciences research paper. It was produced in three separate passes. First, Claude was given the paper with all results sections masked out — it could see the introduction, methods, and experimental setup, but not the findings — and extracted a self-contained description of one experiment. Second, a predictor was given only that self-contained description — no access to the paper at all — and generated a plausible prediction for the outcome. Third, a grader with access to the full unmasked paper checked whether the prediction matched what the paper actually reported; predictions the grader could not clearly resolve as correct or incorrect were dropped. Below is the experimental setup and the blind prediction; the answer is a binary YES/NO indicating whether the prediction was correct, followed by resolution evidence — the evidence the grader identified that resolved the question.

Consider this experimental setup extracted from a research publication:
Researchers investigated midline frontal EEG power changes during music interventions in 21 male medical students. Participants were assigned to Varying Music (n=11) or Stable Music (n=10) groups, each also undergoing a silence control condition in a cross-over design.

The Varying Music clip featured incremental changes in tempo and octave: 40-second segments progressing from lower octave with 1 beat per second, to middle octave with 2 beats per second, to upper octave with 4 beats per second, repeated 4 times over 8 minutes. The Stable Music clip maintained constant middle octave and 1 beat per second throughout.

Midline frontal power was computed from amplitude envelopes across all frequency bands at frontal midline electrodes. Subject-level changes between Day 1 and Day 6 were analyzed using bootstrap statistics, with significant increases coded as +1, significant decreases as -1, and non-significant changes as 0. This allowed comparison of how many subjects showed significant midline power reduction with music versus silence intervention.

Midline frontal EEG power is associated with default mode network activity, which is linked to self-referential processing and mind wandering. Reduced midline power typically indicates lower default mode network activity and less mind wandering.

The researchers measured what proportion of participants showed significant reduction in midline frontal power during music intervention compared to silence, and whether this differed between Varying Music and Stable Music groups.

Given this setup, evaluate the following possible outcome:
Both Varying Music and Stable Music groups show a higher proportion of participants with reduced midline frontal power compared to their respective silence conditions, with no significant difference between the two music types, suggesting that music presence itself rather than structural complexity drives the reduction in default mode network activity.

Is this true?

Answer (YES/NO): NO